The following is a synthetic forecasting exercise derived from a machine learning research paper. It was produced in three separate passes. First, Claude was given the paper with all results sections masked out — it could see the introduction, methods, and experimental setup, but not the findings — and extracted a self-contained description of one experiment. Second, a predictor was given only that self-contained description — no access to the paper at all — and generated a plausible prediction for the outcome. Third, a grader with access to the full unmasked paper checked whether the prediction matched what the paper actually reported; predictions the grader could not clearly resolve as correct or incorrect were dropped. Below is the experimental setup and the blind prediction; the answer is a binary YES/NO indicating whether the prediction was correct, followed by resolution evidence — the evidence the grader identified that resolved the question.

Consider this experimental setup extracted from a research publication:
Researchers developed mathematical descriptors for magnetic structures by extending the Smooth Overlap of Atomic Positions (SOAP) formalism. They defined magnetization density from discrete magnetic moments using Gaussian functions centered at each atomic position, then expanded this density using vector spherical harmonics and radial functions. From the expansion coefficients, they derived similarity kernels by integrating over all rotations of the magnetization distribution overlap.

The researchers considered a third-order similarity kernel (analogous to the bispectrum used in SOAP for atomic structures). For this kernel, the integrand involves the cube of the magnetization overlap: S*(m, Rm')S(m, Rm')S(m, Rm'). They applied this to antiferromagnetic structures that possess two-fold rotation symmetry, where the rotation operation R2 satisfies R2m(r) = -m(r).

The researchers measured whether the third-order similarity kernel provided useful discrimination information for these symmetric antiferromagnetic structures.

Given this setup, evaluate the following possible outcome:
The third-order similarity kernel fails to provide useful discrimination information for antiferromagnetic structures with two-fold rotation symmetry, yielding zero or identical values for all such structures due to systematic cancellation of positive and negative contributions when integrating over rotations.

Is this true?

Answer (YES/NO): YES